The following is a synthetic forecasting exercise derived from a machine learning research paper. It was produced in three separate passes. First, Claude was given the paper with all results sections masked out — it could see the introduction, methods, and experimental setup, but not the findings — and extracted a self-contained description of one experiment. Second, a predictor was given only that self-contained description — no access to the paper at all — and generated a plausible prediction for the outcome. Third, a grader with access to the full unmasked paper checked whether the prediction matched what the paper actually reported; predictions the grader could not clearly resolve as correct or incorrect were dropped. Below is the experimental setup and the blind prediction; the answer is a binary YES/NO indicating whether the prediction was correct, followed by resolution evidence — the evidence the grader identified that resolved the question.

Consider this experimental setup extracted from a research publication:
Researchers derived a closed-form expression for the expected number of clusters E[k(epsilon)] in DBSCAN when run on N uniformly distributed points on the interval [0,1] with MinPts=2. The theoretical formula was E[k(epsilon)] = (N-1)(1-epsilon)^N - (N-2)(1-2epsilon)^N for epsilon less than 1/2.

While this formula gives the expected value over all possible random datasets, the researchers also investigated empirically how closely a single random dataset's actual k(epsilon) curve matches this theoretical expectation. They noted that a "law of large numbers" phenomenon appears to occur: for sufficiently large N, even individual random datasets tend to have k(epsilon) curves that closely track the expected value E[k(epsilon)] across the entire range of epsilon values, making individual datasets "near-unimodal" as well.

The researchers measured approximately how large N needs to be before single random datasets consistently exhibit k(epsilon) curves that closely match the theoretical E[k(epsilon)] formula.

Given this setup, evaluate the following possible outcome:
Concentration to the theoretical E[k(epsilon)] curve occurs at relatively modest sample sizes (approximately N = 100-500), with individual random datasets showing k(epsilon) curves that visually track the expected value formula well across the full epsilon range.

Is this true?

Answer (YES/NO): NO